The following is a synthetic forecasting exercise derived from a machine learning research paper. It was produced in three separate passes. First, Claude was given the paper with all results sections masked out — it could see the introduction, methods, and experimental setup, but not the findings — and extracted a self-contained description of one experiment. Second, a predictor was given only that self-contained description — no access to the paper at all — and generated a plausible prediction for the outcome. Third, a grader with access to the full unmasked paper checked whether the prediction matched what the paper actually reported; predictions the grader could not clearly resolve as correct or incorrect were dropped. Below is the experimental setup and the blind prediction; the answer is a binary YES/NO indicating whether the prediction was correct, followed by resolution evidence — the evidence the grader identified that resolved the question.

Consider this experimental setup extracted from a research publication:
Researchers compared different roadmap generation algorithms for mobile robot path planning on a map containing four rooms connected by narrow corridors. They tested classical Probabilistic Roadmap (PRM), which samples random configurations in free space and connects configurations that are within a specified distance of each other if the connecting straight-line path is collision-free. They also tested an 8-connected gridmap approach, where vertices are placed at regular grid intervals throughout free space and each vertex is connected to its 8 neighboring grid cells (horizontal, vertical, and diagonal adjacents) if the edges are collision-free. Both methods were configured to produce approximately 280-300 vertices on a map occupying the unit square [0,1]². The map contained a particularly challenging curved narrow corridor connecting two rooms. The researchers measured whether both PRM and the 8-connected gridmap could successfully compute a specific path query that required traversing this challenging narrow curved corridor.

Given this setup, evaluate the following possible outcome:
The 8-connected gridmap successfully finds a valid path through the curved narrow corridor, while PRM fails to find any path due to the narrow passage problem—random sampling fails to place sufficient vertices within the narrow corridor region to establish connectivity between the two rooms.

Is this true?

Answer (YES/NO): NO